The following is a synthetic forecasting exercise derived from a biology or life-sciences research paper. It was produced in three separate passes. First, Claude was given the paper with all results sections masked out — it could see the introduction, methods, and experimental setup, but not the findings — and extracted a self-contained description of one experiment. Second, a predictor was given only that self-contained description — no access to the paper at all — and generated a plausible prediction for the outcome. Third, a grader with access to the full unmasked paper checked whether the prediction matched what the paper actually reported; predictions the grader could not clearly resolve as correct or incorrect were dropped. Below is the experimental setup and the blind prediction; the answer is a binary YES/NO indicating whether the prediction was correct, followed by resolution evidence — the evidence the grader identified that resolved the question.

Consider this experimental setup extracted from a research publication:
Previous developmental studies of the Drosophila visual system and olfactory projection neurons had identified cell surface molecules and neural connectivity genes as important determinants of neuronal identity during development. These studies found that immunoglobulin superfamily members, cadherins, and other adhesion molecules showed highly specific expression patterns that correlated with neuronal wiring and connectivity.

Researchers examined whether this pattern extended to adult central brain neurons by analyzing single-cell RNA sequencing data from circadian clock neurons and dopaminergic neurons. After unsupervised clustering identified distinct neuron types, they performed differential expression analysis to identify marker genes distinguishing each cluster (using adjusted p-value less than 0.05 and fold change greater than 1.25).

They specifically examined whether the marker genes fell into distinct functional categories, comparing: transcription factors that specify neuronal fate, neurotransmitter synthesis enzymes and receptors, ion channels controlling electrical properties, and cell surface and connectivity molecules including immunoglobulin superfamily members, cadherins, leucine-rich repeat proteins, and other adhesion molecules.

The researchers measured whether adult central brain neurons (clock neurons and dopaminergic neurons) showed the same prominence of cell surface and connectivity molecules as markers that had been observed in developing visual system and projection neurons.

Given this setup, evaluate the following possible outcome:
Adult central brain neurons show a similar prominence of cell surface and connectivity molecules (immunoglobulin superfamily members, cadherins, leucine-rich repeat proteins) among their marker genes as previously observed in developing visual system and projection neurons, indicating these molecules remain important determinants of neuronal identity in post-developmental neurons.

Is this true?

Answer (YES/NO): YES